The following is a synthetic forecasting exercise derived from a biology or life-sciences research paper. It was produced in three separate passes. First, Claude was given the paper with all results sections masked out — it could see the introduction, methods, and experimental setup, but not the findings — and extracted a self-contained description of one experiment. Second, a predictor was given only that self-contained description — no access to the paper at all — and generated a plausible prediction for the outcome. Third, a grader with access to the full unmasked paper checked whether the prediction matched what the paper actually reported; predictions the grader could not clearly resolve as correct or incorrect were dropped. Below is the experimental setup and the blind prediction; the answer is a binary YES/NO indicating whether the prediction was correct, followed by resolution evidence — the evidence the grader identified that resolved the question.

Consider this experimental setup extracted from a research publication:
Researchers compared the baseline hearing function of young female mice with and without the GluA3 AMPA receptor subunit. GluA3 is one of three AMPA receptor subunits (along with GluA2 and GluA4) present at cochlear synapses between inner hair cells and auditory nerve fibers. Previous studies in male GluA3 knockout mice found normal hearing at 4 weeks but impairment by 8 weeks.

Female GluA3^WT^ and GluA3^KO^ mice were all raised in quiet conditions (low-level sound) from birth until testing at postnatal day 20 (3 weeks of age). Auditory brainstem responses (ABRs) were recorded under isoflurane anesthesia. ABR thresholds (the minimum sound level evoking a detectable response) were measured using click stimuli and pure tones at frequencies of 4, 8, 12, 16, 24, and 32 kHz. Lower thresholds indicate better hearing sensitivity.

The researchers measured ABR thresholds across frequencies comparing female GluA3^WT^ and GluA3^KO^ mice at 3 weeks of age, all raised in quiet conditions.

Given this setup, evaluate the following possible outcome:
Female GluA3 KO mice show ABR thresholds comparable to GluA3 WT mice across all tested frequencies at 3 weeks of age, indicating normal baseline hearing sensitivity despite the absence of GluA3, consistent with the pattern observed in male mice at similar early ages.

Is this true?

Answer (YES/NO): YES